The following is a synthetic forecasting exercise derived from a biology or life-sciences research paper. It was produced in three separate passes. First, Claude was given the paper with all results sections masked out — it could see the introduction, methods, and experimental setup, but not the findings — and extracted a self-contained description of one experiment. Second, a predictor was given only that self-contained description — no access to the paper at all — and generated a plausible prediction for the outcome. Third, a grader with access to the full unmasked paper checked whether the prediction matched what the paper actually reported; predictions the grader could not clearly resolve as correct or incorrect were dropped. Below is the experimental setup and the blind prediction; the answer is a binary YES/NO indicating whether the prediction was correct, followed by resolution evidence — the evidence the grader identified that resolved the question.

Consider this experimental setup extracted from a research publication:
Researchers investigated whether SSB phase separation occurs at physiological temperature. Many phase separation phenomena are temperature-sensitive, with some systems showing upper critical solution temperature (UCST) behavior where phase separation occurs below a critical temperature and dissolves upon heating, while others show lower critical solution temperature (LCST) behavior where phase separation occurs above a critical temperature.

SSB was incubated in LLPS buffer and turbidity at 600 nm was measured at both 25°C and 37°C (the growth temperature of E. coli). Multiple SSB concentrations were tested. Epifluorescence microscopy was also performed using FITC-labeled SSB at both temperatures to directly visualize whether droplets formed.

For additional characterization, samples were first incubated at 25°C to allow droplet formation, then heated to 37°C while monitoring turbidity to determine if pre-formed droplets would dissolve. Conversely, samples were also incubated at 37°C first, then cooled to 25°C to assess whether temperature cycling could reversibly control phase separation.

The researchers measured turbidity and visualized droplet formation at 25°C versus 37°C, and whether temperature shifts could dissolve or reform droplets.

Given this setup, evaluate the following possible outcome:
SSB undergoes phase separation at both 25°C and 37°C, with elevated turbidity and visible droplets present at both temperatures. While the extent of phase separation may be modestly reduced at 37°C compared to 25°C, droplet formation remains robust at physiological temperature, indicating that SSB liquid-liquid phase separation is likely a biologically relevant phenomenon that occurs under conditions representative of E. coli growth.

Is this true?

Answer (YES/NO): YES